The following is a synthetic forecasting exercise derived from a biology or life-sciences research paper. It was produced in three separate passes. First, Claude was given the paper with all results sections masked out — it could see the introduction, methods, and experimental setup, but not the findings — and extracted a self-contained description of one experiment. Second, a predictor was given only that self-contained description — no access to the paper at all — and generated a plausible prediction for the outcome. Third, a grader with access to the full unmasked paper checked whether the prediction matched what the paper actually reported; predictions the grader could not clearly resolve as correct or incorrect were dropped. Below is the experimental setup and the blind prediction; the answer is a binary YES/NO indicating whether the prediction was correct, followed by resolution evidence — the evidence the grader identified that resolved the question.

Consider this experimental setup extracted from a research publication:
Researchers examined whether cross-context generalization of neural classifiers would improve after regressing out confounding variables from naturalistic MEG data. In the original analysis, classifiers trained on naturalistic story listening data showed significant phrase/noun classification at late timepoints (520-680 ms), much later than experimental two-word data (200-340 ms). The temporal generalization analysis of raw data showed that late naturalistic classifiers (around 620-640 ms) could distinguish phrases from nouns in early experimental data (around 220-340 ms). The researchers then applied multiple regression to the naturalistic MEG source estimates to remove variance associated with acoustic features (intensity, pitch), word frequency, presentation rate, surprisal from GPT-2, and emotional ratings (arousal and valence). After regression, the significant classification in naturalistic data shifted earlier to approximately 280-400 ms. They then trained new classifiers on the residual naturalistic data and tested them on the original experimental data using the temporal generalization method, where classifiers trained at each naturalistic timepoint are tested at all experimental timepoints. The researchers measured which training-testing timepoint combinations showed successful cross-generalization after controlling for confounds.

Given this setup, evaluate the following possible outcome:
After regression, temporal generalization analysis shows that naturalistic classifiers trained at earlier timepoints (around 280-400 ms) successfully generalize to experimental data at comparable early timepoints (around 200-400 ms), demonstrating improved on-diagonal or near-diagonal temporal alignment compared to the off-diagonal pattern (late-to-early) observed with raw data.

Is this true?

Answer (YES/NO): YES